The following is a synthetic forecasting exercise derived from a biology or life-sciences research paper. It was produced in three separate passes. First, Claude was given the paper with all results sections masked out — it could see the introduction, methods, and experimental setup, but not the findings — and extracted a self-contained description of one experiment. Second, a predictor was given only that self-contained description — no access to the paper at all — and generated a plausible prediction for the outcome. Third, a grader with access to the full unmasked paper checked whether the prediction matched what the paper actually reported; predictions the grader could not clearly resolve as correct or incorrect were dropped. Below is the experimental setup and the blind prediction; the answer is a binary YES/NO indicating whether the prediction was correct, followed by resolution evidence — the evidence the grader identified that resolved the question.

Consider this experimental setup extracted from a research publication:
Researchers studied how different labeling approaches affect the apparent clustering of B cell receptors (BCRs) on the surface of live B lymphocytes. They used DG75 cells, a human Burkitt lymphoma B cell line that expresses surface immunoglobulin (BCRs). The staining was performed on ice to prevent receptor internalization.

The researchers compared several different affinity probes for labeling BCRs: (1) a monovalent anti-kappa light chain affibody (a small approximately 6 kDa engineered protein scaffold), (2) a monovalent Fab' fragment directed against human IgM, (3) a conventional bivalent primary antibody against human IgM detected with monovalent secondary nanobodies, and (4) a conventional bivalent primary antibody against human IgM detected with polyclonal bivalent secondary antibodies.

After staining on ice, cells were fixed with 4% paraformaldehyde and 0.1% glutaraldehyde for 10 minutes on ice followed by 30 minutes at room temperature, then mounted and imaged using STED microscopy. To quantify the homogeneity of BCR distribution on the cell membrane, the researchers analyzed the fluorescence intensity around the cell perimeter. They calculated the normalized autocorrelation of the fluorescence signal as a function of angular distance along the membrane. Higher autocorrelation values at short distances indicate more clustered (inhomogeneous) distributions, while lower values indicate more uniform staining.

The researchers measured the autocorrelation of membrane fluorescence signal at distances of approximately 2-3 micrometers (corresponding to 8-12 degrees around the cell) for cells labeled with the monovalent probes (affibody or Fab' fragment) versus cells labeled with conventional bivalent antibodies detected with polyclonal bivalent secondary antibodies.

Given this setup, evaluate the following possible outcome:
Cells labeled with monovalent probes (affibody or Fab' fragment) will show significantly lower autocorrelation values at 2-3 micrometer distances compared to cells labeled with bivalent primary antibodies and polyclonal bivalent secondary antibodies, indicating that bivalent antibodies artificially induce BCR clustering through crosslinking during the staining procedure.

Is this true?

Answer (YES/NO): NO